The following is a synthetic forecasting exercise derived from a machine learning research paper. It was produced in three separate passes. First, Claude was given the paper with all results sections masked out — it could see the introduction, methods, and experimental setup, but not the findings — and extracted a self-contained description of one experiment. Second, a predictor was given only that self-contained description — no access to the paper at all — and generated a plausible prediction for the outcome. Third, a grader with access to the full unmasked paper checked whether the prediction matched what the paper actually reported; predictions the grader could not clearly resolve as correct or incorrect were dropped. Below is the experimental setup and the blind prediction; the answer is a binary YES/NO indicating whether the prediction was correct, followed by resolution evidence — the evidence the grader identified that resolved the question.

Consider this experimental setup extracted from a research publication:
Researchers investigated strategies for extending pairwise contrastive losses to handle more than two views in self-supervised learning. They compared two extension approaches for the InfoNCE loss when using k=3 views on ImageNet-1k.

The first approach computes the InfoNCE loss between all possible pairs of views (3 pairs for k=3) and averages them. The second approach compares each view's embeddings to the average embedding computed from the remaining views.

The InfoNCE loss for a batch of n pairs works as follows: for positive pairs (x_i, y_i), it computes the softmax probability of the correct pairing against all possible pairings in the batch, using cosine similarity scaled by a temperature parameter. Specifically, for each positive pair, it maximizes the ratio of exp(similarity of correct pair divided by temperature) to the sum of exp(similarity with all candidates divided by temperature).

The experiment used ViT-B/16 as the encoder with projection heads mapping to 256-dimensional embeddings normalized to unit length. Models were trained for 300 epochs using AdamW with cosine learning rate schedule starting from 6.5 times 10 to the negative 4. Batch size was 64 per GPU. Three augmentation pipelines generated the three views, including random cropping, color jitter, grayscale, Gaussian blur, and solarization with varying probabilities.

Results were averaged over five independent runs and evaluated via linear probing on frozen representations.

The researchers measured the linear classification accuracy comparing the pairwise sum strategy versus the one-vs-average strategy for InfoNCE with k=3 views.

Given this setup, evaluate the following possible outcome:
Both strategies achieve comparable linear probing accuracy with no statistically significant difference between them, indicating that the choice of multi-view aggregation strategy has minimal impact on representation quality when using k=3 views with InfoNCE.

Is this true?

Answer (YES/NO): NO